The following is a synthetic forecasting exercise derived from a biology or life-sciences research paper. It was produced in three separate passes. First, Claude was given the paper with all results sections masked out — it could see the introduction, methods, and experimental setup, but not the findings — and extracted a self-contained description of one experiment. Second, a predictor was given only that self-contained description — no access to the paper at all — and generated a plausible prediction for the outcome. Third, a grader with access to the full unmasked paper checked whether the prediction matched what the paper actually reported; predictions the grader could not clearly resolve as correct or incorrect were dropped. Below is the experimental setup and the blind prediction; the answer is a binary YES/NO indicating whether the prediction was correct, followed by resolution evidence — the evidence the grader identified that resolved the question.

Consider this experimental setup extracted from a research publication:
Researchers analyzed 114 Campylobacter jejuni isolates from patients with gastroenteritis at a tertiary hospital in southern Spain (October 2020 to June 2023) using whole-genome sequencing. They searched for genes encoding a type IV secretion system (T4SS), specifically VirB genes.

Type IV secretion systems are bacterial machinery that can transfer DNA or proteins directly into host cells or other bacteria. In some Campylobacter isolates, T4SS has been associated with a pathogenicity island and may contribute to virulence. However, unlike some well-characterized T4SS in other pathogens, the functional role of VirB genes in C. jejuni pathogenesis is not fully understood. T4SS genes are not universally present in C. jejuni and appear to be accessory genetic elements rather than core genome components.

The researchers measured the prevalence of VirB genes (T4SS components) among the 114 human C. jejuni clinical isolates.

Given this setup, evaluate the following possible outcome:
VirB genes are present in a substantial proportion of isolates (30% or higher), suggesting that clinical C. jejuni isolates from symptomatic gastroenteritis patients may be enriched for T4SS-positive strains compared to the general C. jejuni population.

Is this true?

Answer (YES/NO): NO